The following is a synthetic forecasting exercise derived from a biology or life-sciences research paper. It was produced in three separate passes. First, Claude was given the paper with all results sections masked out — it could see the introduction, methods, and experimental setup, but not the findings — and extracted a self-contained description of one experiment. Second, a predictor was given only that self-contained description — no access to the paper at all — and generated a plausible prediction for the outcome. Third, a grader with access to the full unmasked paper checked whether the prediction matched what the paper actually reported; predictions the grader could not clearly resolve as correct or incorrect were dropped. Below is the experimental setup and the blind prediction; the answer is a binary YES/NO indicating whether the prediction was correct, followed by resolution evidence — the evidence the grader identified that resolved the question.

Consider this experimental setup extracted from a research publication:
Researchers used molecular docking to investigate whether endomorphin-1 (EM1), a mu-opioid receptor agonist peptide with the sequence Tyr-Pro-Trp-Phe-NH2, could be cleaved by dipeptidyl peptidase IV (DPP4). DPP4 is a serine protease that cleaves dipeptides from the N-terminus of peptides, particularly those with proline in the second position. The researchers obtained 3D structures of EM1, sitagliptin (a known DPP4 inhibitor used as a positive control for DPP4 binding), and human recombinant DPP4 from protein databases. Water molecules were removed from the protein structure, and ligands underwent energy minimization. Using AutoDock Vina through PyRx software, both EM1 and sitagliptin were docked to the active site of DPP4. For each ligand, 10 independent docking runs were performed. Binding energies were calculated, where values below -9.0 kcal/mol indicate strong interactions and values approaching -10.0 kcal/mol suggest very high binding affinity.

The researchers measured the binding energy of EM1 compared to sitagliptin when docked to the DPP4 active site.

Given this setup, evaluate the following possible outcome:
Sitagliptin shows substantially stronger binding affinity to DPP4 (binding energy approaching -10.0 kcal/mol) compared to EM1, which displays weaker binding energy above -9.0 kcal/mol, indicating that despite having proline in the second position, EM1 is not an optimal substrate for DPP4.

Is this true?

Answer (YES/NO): NO